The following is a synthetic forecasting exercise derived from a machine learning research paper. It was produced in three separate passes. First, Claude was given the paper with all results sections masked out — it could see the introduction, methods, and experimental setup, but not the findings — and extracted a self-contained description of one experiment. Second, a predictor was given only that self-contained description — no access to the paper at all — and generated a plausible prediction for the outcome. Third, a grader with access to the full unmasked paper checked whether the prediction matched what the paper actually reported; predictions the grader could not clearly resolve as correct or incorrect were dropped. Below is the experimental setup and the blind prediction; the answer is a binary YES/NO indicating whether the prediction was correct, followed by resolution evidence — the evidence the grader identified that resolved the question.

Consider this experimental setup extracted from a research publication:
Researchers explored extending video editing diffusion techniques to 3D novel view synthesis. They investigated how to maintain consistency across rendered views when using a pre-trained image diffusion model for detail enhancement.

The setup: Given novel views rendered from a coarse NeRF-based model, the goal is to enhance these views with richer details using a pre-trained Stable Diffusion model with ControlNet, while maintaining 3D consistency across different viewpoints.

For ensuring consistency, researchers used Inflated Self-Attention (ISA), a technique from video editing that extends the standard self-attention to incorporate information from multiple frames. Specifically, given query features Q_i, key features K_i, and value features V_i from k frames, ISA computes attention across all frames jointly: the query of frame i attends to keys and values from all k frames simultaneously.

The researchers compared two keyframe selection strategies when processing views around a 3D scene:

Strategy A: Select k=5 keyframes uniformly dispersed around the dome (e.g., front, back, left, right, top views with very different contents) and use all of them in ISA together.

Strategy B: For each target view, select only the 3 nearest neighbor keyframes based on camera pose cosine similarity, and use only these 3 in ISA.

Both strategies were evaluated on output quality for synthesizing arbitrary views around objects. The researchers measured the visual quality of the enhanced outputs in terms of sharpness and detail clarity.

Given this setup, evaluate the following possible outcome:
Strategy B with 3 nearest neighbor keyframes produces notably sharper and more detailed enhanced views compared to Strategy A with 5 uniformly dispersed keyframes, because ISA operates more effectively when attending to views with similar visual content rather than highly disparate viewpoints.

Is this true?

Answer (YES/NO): YES